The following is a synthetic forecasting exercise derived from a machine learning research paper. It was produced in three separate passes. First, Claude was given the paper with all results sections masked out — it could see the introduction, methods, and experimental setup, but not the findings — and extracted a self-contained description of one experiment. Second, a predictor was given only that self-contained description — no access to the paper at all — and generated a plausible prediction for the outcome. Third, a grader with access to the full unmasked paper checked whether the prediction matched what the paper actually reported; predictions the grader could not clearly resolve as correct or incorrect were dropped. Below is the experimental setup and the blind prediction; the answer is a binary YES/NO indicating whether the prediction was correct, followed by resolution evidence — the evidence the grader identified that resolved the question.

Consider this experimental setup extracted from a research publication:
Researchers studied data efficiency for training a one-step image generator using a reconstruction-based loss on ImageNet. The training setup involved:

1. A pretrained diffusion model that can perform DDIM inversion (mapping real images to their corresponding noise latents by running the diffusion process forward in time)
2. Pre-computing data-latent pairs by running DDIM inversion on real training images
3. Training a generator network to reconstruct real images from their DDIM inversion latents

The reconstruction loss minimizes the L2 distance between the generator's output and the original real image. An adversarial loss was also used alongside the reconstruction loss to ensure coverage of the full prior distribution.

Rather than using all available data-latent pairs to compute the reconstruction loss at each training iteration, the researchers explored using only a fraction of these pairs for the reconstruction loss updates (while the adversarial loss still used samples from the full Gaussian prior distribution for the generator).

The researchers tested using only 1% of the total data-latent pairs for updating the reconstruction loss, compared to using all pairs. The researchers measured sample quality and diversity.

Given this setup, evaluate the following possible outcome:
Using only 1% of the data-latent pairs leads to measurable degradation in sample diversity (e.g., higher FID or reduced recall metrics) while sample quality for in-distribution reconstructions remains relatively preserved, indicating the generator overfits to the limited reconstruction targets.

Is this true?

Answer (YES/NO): NO